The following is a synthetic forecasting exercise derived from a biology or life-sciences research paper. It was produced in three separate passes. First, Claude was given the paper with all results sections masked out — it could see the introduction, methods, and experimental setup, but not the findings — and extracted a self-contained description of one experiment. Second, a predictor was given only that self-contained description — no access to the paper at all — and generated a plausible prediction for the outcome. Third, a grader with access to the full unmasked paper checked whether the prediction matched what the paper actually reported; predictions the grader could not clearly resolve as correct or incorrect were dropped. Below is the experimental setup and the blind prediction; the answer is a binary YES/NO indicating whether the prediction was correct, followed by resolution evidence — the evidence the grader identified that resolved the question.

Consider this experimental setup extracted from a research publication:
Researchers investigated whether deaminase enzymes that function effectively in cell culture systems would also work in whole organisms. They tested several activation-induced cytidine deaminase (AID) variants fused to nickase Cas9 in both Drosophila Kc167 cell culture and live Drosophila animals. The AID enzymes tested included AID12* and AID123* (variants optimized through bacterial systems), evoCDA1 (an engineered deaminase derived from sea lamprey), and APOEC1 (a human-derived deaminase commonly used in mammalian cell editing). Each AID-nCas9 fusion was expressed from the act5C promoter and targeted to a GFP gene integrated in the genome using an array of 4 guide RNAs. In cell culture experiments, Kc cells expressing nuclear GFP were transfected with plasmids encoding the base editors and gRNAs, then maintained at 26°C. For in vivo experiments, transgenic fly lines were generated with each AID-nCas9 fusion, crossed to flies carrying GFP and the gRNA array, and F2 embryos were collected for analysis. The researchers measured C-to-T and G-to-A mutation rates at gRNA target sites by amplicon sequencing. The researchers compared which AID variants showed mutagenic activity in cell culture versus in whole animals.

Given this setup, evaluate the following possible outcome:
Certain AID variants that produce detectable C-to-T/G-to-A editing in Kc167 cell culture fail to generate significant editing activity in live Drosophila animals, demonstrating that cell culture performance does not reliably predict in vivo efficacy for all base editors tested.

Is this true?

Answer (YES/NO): YES